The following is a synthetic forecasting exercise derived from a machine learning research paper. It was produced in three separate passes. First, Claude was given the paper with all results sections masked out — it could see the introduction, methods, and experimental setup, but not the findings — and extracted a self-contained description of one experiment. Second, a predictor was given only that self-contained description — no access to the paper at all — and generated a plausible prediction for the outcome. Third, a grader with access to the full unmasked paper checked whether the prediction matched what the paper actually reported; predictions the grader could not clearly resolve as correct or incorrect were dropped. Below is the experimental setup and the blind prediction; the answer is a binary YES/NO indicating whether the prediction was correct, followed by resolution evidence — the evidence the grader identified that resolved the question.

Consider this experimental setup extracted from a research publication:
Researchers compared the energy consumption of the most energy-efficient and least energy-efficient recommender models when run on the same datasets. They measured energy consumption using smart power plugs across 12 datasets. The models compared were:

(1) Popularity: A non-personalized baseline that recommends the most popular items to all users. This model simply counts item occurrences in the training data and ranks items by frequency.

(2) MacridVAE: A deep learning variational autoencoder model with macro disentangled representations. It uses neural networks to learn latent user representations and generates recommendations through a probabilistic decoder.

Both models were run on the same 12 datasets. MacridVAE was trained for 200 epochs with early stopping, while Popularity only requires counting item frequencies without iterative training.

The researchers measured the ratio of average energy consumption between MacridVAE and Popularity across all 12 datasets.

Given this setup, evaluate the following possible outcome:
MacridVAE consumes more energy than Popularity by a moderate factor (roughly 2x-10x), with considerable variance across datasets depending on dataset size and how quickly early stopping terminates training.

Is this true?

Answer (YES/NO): NO